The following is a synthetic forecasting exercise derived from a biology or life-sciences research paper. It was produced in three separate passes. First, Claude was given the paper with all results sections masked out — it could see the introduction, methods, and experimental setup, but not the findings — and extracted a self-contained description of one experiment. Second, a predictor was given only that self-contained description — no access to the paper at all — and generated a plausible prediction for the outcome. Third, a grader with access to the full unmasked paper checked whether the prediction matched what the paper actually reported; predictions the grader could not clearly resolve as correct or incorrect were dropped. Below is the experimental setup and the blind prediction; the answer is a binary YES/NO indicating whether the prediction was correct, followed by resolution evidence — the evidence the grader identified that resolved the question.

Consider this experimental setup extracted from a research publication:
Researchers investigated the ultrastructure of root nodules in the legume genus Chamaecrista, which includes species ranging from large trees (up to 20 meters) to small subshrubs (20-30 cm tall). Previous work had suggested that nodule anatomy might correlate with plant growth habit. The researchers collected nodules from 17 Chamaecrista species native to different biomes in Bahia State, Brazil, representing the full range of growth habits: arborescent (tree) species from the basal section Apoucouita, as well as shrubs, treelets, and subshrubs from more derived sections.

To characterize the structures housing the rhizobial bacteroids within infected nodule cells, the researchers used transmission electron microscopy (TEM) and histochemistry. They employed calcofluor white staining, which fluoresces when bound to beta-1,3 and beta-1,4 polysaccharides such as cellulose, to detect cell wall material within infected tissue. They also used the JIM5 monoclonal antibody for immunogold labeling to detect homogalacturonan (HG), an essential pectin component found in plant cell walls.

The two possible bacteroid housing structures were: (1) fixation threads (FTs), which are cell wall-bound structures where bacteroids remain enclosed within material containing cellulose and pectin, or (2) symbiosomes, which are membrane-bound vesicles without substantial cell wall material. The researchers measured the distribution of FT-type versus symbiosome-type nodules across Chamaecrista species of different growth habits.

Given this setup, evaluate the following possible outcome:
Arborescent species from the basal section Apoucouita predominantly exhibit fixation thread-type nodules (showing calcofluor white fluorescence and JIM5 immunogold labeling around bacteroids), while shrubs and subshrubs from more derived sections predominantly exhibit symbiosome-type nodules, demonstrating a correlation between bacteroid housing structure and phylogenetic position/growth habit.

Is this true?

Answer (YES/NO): YES